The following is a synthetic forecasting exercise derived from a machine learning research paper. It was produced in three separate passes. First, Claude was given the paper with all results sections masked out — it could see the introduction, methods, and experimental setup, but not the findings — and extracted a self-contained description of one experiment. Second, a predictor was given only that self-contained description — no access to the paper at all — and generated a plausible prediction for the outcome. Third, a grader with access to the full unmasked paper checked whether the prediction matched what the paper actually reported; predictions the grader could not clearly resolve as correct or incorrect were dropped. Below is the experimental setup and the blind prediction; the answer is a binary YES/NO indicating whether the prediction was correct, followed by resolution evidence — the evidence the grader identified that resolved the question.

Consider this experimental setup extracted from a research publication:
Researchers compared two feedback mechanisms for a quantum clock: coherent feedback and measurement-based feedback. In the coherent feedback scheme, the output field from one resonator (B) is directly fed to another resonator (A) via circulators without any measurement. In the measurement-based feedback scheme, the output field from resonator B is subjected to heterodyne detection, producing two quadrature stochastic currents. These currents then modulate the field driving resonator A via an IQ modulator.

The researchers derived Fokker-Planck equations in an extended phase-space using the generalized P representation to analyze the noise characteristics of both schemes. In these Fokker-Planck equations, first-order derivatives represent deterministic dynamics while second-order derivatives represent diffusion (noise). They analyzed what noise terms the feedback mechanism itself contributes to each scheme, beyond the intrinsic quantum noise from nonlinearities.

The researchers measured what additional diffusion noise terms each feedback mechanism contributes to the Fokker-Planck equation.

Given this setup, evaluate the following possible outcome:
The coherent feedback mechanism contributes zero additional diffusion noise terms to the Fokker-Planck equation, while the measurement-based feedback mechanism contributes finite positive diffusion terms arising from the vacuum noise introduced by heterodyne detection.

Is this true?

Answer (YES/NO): YES